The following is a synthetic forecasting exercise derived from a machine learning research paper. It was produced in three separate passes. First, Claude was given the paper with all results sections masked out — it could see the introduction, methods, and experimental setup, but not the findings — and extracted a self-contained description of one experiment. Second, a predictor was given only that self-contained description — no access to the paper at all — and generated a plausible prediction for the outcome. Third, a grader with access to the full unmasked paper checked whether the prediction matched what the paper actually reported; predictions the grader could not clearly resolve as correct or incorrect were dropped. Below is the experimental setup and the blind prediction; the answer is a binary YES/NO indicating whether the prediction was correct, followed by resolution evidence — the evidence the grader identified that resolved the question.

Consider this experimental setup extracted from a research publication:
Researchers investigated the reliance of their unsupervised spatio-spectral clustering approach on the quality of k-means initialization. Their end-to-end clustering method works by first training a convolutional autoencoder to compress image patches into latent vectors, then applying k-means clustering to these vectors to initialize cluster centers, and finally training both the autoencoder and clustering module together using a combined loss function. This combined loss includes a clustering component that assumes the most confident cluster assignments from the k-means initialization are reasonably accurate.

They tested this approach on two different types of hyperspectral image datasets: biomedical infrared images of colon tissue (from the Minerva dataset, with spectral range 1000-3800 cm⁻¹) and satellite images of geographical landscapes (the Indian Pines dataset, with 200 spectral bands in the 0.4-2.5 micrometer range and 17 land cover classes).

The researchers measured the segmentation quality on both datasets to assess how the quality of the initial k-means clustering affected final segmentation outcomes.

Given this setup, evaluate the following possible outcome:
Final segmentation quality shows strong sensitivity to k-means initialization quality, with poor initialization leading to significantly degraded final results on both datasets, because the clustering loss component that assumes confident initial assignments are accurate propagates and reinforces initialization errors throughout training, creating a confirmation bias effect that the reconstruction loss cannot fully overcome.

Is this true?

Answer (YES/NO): NO